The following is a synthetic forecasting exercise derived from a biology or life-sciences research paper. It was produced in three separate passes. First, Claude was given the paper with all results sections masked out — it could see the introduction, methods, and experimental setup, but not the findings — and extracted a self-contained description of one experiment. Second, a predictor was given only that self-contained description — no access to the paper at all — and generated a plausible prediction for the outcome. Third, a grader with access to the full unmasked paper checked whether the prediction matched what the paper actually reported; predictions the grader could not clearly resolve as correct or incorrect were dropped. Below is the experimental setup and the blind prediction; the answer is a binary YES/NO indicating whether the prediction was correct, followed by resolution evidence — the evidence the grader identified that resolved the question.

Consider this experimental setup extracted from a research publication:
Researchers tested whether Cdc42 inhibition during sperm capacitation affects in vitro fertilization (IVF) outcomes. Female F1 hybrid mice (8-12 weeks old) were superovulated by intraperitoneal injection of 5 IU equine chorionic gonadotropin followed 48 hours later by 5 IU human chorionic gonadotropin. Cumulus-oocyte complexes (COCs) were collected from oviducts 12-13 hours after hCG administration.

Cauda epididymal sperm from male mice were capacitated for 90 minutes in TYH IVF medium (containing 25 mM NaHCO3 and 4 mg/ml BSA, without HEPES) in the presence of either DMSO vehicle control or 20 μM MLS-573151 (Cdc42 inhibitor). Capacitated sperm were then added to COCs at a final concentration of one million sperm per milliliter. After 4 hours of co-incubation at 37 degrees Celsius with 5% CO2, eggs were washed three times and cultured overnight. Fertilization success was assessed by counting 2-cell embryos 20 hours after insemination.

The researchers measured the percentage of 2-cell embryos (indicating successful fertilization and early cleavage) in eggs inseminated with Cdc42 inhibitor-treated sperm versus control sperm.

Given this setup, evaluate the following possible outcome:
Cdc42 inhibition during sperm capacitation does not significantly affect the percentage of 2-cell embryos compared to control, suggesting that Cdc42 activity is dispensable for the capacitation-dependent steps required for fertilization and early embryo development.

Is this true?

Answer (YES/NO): NO